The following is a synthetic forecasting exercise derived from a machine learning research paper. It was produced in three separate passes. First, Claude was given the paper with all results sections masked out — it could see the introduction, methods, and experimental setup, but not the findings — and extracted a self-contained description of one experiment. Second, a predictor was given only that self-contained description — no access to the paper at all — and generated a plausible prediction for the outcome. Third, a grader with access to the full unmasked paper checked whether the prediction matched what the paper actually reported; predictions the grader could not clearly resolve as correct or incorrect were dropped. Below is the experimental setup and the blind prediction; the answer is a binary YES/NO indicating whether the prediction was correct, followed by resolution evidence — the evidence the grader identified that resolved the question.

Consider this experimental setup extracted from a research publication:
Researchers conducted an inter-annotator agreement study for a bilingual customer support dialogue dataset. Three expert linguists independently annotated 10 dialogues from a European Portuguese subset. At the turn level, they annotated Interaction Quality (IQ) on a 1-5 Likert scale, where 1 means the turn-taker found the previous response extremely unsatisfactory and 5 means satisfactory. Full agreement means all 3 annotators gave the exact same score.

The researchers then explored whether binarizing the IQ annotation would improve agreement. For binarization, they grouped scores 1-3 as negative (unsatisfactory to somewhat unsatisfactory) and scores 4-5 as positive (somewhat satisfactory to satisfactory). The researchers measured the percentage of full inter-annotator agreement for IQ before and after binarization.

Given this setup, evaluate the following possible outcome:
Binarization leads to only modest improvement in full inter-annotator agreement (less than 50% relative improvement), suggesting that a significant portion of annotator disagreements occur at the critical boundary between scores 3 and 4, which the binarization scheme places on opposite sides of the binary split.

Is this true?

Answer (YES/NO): NO